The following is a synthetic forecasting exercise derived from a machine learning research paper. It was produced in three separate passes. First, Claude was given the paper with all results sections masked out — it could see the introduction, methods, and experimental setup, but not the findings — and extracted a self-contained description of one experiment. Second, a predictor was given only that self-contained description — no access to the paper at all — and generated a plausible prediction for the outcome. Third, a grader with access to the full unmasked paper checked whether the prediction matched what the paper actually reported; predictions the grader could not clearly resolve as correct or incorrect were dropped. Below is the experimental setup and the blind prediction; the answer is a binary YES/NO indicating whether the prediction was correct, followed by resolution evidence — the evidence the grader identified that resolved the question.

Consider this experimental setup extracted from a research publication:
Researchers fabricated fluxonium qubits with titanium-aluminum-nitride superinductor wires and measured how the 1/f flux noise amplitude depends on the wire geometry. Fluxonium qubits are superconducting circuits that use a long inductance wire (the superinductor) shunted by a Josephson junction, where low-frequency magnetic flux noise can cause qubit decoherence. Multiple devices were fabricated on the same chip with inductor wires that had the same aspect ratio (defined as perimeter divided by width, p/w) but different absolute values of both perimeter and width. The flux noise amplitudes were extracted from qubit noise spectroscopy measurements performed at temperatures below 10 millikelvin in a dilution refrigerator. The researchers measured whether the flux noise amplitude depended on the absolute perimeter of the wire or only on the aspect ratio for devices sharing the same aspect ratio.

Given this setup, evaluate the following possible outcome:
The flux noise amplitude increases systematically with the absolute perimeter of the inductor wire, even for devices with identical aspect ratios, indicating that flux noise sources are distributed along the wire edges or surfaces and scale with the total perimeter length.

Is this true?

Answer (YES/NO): NO